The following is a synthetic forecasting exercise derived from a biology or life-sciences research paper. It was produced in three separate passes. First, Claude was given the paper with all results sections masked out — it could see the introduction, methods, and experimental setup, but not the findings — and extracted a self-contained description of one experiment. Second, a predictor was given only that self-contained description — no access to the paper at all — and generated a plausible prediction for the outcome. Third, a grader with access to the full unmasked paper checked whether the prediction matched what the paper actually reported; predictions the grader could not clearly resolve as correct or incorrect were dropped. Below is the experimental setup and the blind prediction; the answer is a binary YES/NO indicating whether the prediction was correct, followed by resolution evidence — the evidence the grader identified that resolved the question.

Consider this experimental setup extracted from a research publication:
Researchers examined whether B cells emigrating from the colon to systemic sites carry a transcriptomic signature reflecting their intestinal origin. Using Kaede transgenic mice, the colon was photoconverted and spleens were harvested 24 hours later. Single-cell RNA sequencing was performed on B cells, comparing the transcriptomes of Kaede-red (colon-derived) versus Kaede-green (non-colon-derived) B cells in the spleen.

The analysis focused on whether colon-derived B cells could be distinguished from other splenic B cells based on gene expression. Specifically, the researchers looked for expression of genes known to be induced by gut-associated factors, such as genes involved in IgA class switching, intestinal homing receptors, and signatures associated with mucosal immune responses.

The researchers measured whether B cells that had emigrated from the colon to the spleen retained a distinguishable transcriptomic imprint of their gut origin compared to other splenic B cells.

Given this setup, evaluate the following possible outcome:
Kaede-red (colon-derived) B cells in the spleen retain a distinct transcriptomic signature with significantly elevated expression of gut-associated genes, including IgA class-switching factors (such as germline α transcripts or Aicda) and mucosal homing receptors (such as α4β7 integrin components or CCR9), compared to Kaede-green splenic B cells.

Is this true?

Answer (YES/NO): NO